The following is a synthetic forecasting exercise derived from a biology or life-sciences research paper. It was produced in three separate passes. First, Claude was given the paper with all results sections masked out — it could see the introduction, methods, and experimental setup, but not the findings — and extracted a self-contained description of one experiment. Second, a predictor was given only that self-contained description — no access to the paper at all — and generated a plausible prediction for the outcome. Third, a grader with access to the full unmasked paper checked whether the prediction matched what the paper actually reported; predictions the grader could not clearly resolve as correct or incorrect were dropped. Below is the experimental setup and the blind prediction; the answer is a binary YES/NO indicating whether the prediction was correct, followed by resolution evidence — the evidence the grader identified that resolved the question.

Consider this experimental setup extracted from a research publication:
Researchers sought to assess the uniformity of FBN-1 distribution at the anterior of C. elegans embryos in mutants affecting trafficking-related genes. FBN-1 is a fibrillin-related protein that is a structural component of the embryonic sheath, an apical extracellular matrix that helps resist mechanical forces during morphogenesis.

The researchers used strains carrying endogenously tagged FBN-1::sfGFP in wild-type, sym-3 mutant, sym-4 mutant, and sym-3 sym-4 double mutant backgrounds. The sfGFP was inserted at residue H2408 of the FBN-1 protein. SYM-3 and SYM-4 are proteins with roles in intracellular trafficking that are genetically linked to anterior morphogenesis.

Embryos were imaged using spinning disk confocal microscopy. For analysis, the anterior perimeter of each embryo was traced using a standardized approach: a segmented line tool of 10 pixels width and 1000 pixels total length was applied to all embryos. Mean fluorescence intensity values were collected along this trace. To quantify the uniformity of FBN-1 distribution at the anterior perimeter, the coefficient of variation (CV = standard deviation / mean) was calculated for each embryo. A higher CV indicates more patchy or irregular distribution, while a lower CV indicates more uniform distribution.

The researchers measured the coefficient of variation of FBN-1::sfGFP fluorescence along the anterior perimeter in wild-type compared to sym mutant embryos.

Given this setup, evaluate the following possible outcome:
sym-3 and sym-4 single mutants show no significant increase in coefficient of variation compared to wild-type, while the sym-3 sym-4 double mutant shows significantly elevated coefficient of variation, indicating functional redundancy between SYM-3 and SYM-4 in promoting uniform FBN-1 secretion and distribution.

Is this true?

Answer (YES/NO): NO